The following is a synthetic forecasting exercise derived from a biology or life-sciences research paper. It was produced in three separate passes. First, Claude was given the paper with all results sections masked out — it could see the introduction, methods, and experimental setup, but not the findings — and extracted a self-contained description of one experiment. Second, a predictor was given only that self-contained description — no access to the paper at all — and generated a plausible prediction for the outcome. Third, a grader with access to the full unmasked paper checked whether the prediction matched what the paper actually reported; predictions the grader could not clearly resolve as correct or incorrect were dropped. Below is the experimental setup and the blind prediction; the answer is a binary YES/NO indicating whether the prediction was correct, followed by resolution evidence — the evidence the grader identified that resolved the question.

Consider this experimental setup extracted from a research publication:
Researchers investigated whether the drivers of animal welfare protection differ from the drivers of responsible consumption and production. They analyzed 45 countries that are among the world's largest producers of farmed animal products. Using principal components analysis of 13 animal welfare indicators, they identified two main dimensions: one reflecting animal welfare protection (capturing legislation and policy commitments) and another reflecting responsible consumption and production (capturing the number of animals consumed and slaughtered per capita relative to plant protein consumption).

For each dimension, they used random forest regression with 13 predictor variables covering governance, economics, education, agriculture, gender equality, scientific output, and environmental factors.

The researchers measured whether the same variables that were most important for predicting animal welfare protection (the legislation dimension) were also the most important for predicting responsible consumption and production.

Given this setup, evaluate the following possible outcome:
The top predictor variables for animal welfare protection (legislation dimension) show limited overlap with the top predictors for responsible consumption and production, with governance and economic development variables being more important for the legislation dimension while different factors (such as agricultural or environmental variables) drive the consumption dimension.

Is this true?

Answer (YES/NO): NO